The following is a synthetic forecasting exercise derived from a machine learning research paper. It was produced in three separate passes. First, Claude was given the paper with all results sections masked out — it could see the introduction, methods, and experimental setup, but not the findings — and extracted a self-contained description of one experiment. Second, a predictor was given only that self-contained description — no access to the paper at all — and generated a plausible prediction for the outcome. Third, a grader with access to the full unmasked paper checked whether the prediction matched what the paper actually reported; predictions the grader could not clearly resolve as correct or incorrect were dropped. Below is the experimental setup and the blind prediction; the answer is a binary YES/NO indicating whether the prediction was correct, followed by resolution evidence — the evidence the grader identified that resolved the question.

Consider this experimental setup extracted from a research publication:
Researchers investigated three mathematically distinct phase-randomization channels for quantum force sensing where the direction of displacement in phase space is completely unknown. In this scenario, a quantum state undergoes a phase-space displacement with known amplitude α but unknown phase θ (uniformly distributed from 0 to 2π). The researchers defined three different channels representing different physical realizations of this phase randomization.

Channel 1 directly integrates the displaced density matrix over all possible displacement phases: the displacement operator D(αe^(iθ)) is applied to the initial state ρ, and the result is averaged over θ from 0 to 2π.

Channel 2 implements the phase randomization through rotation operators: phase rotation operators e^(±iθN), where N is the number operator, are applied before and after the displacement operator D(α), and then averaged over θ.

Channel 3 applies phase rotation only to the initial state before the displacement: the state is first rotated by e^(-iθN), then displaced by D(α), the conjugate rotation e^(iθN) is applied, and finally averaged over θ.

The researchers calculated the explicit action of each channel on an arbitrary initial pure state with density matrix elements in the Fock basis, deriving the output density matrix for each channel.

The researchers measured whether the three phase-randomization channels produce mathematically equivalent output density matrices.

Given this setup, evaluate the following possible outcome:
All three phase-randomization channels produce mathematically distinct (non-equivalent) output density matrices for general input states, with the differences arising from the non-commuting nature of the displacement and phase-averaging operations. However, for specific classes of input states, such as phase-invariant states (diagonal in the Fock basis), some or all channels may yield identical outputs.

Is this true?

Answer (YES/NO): NO